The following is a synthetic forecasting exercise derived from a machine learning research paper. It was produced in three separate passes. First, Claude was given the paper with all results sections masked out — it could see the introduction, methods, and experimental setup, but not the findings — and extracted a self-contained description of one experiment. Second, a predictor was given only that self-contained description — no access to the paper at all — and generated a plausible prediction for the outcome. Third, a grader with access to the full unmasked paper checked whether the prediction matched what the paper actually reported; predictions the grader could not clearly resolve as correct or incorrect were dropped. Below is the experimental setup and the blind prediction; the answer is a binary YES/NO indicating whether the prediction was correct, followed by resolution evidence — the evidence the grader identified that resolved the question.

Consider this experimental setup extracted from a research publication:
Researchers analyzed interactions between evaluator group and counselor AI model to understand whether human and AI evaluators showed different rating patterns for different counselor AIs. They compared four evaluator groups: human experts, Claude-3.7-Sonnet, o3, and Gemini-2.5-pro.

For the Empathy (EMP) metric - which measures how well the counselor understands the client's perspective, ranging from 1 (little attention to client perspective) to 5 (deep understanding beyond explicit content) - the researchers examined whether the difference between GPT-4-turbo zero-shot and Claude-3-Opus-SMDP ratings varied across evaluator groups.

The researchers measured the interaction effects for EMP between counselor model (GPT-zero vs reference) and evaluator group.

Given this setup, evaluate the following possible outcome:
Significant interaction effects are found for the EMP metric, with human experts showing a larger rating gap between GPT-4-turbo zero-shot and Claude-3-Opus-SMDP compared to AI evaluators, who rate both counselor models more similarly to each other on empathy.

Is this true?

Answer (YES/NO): YES